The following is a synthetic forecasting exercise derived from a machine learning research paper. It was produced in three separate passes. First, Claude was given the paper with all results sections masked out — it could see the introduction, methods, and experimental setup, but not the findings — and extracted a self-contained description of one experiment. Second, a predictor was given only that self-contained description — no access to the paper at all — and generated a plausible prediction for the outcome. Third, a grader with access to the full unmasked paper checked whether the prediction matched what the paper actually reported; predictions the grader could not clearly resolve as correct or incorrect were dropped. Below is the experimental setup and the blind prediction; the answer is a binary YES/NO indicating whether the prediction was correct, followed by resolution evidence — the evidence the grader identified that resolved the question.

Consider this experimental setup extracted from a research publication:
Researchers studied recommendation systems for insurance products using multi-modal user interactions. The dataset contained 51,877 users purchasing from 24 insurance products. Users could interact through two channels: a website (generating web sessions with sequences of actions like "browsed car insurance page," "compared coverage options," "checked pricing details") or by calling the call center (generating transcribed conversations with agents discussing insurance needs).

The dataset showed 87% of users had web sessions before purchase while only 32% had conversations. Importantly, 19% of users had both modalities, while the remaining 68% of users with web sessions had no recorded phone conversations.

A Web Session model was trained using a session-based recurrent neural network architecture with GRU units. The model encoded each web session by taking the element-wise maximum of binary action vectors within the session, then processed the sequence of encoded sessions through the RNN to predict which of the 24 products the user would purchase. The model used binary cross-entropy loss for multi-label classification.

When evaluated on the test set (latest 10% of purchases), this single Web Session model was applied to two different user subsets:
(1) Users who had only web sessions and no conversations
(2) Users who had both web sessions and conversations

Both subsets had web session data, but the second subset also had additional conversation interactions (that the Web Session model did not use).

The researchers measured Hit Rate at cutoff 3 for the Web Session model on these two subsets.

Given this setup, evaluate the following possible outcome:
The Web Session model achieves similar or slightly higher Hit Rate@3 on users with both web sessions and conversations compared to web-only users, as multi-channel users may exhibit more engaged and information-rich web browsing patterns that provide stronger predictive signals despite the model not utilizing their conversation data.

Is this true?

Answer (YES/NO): NO